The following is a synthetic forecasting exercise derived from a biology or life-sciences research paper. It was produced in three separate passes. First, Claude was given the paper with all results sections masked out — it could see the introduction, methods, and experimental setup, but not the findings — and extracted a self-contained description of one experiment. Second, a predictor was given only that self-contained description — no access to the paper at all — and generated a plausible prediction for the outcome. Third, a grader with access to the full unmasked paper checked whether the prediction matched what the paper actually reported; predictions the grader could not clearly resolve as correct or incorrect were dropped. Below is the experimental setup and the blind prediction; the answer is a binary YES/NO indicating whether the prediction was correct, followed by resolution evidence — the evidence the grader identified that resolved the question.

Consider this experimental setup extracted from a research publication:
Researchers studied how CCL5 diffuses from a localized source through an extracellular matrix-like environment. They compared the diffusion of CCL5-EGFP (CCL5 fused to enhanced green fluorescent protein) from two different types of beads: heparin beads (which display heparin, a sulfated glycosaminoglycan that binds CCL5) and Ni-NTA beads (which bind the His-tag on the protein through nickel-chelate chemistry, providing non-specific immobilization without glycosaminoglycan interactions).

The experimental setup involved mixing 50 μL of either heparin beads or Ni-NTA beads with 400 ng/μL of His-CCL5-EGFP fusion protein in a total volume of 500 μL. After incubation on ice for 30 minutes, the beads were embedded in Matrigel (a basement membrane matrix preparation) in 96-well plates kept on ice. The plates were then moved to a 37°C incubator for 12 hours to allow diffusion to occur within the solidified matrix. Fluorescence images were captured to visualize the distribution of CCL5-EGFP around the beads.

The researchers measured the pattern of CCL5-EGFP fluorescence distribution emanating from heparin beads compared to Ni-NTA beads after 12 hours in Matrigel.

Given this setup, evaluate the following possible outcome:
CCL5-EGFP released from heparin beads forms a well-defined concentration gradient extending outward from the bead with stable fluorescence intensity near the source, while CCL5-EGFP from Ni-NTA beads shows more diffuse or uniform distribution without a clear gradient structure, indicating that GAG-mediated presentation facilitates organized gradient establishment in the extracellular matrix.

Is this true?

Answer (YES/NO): NO